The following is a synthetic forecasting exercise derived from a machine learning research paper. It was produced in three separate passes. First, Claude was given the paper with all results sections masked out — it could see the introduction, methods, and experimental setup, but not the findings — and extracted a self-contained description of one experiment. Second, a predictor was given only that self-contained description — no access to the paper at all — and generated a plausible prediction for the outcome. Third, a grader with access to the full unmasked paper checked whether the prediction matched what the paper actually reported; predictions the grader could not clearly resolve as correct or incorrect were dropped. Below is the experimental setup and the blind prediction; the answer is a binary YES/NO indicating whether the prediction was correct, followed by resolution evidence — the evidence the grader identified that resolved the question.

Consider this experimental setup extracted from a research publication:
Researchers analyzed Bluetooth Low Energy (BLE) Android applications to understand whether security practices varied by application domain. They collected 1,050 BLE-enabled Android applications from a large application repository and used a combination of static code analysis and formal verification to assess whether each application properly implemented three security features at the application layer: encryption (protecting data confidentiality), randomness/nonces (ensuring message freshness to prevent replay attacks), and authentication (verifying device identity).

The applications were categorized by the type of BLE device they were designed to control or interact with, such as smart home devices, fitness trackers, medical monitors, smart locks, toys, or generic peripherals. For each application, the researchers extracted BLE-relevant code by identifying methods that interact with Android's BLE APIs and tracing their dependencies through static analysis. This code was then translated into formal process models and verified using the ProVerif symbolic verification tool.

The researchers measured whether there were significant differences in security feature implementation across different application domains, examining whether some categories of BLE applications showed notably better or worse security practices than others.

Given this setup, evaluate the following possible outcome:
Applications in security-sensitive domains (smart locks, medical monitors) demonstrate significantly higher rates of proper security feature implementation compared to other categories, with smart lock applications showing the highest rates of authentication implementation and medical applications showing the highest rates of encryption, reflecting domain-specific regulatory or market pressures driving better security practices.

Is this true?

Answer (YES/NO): NO